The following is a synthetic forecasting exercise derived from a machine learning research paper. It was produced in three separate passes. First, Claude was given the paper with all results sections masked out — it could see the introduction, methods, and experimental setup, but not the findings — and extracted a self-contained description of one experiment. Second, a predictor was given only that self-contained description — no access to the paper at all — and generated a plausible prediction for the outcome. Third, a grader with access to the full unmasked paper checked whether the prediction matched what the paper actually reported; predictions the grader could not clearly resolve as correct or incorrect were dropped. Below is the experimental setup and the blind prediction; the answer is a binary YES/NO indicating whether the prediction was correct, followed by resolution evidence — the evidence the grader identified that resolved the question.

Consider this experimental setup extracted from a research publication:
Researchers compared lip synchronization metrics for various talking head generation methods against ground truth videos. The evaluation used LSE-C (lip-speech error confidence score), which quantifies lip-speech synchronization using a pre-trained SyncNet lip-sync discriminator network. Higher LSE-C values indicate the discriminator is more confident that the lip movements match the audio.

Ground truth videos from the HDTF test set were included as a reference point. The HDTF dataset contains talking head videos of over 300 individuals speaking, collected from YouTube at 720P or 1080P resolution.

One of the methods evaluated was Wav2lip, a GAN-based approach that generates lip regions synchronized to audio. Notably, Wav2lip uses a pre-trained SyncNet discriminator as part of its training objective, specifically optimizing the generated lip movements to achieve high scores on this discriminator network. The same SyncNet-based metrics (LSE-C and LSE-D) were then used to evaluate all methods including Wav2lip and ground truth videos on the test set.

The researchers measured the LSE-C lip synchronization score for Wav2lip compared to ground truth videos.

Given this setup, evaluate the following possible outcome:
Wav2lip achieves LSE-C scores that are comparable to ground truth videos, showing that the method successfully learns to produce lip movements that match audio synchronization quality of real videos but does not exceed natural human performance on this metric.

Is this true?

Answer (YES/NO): NO